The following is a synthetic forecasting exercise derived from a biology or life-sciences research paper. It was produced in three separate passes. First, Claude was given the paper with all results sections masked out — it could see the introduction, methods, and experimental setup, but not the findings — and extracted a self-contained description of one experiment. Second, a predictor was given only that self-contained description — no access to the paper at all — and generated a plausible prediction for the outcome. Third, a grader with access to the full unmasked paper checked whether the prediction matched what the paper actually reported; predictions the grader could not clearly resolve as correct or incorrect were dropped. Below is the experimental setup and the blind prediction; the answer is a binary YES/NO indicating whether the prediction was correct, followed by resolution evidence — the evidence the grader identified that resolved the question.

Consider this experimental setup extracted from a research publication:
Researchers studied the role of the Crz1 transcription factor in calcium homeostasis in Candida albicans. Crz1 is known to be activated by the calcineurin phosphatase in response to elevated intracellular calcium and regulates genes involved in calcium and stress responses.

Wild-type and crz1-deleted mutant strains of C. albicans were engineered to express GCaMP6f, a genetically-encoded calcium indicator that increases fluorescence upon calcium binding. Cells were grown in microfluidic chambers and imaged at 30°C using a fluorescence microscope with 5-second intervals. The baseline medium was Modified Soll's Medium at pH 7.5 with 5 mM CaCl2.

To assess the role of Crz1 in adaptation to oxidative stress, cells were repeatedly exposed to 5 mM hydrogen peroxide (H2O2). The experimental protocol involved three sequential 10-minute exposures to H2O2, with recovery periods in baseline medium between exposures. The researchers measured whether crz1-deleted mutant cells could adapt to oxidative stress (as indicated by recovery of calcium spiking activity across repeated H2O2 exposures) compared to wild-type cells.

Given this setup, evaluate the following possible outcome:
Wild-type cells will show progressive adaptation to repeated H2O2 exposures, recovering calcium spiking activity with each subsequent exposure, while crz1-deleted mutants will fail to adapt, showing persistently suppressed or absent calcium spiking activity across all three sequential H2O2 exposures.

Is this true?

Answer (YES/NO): NO